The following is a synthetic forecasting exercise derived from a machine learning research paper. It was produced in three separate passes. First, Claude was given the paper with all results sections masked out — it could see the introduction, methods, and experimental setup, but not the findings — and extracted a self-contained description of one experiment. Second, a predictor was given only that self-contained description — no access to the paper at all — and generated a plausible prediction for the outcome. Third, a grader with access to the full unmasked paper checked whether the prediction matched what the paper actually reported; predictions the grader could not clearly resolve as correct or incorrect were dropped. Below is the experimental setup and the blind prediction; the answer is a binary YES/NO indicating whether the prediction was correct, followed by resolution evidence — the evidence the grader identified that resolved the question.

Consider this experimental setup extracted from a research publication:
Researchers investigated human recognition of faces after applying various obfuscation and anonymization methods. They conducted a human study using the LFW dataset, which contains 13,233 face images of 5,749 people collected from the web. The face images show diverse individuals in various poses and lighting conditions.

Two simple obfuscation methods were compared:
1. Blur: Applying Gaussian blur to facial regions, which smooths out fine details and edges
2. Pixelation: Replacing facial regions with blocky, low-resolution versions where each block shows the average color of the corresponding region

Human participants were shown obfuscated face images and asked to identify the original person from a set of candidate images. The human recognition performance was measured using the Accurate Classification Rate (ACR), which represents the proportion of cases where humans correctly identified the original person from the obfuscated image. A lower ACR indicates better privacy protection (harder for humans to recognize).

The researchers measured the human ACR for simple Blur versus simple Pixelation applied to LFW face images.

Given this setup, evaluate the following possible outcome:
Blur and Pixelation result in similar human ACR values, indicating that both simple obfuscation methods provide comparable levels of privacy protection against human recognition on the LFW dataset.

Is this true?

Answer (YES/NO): NO